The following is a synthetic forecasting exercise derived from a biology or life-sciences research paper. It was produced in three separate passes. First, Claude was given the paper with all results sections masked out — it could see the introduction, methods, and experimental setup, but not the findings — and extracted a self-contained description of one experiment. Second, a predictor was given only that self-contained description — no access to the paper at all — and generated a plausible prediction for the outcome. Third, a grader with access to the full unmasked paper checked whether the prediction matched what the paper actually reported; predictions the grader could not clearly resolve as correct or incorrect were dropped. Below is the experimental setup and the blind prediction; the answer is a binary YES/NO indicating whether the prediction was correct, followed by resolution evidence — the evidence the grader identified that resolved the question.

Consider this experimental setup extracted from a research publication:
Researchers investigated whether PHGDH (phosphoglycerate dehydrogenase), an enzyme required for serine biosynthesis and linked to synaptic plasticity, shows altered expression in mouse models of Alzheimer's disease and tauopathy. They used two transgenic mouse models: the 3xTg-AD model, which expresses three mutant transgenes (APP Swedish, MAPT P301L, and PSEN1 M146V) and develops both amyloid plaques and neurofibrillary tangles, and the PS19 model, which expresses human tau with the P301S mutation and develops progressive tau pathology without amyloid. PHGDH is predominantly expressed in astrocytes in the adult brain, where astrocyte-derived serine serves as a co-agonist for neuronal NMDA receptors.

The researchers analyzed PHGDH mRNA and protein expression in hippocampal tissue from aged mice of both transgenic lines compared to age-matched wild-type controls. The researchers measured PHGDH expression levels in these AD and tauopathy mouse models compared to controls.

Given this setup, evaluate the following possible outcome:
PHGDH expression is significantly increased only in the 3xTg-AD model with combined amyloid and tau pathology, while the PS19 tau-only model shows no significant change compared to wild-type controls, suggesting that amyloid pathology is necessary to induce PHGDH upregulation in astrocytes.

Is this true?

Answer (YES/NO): NO